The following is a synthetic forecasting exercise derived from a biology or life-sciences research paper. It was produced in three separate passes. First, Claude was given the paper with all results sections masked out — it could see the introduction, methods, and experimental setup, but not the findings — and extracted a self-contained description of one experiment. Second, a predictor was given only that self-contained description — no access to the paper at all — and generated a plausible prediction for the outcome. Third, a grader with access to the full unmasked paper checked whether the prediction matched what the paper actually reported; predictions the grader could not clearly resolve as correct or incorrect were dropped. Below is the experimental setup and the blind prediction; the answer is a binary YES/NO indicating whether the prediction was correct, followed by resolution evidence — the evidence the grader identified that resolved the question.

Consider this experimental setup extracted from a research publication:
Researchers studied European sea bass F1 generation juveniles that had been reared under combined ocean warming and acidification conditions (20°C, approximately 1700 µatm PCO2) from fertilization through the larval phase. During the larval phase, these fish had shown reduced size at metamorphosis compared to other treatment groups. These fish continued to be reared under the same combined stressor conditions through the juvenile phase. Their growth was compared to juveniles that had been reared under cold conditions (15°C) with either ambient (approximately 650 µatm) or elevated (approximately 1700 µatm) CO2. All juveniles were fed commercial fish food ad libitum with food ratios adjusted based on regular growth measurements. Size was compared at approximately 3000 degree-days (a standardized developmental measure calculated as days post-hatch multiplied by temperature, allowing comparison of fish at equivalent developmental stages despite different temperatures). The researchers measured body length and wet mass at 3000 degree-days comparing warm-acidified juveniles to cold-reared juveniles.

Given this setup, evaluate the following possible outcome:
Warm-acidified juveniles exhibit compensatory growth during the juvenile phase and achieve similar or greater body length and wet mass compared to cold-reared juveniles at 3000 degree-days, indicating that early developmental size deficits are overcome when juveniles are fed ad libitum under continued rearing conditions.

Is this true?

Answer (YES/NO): YES